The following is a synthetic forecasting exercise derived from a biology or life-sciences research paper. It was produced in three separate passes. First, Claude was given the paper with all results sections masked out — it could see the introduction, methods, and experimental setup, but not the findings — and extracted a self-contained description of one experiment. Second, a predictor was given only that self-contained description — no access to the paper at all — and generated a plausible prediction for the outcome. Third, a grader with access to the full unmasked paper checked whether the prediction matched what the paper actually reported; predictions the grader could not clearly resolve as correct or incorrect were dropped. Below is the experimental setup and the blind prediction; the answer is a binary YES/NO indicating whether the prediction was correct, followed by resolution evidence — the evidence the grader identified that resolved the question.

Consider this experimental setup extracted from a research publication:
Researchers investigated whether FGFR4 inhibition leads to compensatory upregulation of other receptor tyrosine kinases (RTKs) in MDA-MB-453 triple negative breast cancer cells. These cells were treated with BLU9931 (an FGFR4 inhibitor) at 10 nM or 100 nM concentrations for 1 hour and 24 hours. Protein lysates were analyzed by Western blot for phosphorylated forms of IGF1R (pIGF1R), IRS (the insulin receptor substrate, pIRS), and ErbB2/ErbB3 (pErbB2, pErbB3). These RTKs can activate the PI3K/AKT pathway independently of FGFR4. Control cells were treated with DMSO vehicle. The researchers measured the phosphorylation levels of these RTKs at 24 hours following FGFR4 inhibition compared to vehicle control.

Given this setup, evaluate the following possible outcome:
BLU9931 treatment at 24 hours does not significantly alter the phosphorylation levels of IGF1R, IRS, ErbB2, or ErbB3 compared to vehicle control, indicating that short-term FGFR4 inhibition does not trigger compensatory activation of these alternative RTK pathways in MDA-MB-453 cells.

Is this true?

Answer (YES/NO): NO